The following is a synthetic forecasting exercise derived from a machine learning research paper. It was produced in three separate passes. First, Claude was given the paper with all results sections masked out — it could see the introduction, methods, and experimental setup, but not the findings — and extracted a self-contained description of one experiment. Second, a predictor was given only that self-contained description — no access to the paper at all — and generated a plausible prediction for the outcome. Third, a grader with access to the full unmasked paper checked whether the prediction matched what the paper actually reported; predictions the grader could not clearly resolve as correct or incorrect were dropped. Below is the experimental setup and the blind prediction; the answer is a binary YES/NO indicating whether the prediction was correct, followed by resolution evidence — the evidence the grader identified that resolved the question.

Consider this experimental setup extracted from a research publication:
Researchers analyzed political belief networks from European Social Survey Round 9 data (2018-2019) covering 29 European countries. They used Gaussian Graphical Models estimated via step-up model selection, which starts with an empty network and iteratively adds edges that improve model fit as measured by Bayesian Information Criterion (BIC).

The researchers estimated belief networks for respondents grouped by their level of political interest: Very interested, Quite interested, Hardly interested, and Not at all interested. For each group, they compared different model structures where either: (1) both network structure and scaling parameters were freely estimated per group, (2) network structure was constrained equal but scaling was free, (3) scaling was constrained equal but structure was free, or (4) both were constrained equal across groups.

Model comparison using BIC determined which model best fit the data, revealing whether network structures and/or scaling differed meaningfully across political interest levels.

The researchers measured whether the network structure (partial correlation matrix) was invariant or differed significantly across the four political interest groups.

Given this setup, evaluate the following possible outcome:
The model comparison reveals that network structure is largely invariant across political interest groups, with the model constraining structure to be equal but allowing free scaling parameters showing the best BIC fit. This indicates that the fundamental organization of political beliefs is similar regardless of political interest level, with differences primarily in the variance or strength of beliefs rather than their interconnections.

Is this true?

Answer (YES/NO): NO